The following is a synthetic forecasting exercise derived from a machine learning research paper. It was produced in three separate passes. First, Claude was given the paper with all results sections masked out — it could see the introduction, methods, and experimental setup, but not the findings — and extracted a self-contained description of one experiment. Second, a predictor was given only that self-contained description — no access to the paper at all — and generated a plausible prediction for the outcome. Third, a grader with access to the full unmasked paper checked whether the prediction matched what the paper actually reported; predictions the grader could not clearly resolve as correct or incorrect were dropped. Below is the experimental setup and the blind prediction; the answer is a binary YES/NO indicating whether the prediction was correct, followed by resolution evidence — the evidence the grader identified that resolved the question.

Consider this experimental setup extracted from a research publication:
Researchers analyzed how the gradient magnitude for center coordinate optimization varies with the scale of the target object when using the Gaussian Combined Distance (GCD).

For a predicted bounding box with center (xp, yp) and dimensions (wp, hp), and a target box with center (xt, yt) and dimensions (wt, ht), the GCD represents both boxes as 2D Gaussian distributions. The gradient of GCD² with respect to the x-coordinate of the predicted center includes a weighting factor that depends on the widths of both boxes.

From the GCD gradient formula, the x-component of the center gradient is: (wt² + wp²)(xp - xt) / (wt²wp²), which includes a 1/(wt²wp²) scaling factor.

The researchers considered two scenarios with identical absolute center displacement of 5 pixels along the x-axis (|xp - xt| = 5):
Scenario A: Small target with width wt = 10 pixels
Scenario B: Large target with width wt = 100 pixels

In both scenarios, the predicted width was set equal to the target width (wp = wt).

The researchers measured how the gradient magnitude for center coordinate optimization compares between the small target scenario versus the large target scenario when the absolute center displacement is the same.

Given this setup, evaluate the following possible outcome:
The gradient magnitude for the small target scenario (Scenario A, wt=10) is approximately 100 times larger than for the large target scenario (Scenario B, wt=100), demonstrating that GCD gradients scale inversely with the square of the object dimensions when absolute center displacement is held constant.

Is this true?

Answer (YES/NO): YES